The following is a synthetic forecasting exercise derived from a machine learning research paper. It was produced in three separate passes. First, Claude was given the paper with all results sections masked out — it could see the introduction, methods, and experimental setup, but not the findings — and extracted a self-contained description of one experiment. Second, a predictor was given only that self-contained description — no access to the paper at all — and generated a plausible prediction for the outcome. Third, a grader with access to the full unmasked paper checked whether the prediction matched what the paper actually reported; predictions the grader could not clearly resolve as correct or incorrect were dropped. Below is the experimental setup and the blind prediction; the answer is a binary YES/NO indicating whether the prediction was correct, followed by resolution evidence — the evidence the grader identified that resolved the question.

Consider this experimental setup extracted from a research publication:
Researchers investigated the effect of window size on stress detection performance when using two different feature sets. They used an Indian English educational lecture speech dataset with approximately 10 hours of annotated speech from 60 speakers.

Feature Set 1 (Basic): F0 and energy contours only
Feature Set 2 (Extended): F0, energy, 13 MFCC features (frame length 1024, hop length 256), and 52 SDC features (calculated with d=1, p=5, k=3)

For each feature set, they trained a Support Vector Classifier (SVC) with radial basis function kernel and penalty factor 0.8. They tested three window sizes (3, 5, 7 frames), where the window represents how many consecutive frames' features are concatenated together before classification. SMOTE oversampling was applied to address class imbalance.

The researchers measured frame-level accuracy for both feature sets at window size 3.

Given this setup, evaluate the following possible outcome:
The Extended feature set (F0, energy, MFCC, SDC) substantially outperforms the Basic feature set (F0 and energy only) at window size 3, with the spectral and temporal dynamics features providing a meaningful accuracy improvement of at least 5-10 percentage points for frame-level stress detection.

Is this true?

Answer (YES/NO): YES